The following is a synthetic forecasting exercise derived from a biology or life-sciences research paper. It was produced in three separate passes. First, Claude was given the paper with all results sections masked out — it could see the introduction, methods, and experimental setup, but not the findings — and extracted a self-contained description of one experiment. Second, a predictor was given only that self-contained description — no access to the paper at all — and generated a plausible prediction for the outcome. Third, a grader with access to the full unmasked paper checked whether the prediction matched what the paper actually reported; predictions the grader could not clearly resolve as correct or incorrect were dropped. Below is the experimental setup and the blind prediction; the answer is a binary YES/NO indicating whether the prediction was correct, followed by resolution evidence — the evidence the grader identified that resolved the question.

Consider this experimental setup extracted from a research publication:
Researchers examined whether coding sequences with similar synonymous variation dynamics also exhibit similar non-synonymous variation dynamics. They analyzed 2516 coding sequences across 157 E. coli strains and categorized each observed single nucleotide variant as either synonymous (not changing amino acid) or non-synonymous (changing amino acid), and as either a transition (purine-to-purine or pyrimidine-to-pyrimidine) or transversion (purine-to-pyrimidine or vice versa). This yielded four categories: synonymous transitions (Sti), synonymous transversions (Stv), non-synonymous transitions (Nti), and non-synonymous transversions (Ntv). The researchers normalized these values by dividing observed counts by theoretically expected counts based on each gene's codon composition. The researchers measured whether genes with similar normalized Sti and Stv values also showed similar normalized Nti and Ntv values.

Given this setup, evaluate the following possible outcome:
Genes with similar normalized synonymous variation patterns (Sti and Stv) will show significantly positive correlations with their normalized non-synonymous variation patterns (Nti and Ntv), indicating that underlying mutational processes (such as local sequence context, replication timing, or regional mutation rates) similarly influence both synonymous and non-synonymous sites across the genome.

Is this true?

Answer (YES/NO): NO